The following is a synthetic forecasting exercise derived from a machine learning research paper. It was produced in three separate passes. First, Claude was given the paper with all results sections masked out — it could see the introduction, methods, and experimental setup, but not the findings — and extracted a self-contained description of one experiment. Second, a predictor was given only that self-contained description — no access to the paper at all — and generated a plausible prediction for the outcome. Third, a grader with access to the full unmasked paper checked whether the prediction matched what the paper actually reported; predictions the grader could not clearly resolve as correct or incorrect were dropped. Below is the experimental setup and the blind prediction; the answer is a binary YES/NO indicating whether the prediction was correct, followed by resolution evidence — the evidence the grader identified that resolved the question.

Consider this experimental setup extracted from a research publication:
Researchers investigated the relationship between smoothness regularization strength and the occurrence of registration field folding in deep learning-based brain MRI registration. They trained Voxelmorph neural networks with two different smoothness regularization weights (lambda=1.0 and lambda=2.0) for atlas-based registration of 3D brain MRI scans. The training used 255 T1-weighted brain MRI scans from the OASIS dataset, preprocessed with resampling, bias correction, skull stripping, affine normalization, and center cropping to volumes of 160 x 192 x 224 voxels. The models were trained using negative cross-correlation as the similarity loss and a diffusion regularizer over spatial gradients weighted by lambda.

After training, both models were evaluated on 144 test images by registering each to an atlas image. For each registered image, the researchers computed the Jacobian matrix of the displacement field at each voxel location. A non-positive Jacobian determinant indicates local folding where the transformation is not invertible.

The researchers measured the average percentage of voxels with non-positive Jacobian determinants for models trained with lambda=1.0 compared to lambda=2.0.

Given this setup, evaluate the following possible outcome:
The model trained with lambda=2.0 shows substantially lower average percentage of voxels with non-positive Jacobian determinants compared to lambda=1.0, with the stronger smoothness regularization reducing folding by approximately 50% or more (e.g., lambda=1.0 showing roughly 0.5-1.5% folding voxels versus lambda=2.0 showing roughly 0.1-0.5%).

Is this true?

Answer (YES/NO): YES